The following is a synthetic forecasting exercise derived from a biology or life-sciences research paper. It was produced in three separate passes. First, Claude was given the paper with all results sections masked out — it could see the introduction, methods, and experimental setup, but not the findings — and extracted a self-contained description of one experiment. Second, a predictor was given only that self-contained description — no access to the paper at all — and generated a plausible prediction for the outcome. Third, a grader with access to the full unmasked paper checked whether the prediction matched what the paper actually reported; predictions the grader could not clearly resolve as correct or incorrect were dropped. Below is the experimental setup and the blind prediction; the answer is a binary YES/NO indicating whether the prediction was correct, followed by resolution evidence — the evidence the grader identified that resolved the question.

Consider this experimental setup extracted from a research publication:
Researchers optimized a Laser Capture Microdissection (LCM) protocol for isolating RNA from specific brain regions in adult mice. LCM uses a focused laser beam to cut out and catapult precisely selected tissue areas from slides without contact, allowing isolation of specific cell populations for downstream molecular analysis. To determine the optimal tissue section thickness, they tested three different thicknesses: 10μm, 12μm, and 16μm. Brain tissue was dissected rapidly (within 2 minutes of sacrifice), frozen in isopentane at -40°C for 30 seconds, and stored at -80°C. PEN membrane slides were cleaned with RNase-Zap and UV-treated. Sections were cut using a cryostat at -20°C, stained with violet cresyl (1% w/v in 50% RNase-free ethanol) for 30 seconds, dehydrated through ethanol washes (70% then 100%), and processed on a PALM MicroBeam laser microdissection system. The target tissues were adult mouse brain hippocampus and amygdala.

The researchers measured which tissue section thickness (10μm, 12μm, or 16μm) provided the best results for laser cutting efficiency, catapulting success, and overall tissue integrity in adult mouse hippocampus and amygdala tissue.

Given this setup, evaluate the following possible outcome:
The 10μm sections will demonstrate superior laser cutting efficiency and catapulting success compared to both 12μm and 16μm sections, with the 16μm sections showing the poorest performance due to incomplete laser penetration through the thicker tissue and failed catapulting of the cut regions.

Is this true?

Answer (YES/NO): NO